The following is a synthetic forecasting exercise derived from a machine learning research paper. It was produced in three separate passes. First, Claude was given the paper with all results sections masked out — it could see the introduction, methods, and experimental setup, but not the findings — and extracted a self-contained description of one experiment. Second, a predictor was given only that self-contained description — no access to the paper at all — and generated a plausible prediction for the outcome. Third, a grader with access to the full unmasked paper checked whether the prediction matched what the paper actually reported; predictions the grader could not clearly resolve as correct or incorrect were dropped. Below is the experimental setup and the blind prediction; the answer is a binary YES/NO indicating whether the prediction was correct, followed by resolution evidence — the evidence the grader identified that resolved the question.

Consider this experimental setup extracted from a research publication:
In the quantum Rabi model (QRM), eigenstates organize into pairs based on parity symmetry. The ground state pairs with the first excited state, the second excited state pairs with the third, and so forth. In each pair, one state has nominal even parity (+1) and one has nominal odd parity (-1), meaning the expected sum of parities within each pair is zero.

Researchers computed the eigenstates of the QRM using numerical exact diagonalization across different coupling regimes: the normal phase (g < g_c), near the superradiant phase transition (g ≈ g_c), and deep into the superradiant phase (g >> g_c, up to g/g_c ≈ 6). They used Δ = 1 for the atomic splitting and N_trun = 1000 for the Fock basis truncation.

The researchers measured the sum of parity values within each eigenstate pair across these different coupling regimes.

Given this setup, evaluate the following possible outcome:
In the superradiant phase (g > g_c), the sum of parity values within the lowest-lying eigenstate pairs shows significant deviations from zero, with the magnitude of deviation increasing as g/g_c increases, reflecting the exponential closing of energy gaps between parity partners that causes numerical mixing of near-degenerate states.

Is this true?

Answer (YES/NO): NO